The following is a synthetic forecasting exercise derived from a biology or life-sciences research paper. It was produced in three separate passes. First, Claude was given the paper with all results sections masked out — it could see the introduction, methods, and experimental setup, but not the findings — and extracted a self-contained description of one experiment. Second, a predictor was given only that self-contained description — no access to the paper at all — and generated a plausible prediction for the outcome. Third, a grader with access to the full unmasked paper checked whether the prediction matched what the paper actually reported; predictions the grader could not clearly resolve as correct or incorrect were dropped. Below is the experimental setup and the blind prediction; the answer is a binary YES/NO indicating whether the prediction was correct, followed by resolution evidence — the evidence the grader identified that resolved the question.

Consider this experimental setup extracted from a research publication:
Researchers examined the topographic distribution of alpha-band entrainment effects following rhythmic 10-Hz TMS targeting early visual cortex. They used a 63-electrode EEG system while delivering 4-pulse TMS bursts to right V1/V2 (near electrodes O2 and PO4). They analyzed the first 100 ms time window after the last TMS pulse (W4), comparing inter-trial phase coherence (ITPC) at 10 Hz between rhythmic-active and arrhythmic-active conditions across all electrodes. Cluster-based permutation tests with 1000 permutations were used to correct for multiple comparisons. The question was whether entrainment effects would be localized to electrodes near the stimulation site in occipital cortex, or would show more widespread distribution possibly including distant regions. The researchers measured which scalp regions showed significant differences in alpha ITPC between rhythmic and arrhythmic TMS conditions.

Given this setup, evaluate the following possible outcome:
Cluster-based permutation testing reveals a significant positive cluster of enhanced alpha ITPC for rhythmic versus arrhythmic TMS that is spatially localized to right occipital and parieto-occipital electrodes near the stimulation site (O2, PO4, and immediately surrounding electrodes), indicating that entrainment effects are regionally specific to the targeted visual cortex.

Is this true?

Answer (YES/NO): NO